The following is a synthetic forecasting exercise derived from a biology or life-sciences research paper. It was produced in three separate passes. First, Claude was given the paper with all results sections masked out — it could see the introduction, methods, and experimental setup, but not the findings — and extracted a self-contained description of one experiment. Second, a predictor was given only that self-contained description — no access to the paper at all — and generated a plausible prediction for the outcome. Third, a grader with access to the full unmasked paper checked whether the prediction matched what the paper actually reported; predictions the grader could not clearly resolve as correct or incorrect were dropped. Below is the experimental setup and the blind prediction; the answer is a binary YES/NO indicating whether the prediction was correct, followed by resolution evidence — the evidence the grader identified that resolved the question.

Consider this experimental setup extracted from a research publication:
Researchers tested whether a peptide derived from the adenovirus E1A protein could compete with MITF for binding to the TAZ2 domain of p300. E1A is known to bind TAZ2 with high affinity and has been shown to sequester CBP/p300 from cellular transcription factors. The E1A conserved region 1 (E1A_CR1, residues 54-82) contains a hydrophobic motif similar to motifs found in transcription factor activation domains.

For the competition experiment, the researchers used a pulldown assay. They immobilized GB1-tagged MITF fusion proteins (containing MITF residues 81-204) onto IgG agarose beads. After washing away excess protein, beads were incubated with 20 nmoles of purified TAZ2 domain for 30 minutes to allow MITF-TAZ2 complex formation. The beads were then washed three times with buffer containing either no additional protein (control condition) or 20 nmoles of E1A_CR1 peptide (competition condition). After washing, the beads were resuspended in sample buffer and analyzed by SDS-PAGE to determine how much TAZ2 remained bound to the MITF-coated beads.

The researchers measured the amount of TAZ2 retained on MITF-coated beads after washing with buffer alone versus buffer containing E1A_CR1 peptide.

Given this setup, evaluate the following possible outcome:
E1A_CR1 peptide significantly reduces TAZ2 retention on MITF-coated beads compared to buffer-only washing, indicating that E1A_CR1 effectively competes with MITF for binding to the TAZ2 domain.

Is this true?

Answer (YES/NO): YES